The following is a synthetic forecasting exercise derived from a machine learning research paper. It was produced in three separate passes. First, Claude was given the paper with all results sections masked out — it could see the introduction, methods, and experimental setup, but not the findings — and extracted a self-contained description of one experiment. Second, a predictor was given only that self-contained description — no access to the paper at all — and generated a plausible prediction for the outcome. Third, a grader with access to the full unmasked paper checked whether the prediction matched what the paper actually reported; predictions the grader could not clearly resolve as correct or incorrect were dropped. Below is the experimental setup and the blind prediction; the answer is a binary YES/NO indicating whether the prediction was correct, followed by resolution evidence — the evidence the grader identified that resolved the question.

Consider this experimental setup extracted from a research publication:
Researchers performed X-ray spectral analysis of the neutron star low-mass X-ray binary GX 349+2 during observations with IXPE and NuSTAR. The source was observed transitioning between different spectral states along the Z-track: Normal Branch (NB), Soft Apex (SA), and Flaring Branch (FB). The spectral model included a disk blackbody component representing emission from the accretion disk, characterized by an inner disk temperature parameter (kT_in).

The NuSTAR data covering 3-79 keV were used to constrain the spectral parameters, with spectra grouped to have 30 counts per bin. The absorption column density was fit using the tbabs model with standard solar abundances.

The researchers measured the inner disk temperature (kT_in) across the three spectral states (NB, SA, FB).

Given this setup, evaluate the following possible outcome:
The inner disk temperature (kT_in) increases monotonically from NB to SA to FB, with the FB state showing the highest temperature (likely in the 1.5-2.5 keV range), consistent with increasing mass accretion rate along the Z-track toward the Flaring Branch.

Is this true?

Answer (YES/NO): NO